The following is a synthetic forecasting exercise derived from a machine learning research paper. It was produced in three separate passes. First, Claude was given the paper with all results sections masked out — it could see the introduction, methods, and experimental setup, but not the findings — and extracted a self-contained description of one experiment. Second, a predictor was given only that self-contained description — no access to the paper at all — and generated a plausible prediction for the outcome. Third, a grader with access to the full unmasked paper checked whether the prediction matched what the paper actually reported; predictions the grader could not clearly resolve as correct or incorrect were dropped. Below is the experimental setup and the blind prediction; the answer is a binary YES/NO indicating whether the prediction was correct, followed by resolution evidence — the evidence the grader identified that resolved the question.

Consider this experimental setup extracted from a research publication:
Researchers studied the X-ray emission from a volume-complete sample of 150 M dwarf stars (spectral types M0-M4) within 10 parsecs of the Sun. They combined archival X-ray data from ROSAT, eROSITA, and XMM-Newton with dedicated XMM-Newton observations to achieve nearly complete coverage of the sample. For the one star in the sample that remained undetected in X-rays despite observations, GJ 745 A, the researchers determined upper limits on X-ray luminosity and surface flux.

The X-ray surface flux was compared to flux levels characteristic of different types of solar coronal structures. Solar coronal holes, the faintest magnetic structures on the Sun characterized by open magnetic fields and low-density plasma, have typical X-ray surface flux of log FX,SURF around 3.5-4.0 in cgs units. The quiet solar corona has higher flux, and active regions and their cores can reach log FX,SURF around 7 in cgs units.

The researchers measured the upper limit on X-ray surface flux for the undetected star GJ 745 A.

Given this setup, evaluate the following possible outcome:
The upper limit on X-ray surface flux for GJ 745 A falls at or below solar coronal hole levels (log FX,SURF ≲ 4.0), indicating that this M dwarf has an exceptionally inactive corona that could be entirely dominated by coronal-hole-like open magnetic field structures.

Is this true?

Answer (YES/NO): YES